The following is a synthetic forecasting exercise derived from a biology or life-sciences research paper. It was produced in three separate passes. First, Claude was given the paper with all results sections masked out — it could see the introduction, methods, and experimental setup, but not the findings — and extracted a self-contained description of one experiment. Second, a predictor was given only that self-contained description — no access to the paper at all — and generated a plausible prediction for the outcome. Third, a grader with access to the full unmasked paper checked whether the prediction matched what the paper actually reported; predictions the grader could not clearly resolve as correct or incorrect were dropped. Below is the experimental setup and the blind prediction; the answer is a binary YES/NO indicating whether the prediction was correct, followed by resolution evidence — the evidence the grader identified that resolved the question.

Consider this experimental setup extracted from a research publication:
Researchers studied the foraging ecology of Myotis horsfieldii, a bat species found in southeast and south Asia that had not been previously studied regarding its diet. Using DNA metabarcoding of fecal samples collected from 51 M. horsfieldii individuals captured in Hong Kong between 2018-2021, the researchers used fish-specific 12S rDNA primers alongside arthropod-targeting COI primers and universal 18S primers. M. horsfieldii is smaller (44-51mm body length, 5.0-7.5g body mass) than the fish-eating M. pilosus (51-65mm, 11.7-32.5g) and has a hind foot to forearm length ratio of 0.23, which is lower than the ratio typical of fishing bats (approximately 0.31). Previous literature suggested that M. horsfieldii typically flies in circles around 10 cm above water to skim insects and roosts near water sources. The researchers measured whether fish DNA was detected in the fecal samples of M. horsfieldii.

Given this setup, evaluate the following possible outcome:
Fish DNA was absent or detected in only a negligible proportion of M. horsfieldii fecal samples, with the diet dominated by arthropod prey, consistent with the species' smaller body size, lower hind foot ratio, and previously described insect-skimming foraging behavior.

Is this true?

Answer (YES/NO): YES